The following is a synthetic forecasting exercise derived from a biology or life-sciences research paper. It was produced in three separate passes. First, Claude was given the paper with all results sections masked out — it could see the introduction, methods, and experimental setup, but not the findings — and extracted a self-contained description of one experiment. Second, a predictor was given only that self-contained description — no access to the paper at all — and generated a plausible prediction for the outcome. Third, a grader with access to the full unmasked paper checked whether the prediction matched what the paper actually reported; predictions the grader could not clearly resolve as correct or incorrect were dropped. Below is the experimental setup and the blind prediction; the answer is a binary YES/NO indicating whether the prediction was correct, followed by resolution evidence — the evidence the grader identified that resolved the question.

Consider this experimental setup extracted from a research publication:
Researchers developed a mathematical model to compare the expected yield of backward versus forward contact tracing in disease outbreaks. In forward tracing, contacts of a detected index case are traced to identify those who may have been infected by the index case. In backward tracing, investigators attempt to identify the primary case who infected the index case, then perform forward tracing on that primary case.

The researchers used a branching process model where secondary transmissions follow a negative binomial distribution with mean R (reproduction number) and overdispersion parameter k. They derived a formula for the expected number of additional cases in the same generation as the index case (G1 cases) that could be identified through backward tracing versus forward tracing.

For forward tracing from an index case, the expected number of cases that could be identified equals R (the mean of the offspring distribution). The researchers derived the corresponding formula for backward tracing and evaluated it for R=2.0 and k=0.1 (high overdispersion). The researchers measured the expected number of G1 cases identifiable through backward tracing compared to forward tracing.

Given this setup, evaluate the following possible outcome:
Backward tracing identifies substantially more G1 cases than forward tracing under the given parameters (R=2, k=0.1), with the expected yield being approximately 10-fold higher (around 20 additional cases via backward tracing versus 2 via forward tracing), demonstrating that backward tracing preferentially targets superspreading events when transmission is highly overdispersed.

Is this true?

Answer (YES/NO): YES